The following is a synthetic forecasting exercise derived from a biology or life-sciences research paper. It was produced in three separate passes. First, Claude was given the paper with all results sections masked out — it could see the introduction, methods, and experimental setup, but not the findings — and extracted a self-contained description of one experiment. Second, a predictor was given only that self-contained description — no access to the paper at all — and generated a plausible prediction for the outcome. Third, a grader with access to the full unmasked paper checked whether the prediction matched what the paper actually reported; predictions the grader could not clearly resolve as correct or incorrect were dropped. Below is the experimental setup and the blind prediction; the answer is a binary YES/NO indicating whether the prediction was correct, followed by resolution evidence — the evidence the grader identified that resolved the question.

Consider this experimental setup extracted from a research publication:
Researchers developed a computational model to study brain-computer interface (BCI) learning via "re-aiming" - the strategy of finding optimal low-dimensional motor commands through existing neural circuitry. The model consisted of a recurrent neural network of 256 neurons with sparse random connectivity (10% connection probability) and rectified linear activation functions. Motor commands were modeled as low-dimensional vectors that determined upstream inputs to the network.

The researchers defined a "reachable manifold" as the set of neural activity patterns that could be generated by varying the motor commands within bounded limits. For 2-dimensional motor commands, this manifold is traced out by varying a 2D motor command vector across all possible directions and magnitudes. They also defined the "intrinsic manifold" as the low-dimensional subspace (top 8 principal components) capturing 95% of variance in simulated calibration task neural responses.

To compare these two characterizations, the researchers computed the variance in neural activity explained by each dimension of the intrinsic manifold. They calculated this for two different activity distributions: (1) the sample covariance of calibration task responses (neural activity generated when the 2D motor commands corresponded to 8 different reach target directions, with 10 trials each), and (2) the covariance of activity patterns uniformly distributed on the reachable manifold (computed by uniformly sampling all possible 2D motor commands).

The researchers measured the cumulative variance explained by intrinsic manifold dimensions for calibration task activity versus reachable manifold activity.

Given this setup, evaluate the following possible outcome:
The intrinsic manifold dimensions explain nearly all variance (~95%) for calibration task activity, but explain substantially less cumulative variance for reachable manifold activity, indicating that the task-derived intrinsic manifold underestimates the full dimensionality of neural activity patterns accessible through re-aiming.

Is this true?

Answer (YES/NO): NO